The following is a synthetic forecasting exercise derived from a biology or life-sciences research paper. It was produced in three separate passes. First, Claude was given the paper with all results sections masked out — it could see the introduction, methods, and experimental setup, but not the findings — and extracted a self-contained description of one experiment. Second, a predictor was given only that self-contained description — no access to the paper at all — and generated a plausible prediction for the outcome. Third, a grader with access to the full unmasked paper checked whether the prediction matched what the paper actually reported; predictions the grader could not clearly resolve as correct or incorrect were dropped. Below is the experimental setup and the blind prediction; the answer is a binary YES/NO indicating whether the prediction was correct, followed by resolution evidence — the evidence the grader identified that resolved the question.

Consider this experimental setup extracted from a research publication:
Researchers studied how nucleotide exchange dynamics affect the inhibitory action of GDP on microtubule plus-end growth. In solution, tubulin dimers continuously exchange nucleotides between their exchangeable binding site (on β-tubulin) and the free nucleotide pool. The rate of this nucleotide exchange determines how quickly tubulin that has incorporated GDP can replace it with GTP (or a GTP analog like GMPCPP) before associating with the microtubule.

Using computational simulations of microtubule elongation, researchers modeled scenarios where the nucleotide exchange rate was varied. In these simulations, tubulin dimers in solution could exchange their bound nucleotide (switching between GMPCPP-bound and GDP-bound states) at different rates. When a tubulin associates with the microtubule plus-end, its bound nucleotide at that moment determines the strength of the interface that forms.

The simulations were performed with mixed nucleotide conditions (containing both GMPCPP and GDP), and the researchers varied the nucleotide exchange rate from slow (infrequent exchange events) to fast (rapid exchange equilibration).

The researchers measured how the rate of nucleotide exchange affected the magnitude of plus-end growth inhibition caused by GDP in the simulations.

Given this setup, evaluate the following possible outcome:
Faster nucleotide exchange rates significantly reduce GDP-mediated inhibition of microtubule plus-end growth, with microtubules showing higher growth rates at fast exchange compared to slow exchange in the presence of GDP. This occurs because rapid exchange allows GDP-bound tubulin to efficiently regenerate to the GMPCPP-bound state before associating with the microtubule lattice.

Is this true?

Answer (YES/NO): NO